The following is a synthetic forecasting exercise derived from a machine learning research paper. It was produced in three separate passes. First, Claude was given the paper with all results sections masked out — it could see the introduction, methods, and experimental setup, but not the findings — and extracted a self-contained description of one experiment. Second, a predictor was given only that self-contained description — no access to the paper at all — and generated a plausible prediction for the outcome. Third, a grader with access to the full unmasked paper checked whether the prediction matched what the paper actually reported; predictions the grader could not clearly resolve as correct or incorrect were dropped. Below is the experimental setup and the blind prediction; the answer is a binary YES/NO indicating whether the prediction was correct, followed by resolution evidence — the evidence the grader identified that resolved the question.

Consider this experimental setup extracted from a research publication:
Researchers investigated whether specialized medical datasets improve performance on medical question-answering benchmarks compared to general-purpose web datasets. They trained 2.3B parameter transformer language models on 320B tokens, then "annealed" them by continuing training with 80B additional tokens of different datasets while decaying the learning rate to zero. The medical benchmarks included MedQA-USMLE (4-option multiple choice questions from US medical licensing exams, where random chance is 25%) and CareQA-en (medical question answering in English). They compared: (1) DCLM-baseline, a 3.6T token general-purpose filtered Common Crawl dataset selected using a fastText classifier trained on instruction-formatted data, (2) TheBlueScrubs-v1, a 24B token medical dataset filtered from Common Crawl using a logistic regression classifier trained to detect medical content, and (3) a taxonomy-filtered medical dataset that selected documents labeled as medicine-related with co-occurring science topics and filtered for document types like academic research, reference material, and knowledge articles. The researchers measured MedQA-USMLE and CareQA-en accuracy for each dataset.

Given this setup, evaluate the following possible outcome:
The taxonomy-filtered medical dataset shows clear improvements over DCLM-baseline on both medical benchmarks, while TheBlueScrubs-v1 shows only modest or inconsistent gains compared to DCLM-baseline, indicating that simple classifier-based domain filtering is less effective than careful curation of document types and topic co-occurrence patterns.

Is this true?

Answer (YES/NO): NO